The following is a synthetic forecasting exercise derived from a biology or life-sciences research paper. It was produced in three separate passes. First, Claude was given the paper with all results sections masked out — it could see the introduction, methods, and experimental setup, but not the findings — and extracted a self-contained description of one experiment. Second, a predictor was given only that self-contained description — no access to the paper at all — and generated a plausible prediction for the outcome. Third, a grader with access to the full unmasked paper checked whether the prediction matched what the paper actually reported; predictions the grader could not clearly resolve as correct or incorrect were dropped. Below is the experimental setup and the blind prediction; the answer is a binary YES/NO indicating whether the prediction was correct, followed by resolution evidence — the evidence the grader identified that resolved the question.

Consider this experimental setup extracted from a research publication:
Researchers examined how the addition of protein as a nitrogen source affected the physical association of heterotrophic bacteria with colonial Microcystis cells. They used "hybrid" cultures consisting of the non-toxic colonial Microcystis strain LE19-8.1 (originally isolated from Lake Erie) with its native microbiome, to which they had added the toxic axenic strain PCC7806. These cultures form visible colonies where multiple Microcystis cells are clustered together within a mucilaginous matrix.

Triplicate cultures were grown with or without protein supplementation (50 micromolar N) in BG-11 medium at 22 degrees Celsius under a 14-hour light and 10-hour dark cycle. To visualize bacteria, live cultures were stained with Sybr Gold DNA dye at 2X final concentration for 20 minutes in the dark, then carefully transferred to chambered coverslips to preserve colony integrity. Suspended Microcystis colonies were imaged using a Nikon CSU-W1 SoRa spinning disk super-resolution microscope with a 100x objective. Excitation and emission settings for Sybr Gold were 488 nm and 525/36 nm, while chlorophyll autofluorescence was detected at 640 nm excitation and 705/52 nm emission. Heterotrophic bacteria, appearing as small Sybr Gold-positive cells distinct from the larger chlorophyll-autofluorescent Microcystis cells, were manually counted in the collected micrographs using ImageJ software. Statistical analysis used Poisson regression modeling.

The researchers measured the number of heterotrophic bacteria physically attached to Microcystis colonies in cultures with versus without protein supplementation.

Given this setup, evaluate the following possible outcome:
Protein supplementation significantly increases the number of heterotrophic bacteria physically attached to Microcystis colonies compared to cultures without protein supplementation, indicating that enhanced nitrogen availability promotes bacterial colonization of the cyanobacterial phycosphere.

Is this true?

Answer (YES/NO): NO